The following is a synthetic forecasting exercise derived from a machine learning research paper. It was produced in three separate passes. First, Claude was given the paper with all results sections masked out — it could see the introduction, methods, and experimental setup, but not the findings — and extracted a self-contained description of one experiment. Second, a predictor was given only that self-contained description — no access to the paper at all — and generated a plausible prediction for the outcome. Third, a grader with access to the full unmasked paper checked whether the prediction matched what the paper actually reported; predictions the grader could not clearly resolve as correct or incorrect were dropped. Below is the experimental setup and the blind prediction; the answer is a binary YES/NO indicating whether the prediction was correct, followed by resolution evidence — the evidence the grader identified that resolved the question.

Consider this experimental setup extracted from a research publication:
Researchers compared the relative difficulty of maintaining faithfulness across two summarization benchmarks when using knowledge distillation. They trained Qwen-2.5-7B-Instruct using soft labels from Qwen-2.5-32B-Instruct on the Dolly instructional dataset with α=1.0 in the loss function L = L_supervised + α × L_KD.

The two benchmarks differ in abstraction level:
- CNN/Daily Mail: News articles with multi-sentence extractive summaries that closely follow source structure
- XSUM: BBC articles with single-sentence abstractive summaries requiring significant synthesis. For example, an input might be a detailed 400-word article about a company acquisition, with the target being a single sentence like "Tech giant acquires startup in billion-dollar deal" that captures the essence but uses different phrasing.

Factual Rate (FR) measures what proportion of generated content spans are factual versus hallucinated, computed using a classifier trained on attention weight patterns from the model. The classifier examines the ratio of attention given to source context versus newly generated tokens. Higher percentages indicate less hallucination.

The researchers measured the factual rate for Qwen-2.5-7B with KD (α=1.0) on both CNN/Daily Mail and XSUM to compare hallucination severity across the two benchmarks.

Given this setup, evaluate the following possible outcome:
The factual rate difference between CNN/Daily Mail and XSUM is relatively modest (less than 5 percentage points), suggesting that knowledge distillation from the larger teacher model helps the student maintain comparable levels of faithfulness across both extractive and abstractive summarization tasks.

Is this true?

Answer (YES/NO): NO